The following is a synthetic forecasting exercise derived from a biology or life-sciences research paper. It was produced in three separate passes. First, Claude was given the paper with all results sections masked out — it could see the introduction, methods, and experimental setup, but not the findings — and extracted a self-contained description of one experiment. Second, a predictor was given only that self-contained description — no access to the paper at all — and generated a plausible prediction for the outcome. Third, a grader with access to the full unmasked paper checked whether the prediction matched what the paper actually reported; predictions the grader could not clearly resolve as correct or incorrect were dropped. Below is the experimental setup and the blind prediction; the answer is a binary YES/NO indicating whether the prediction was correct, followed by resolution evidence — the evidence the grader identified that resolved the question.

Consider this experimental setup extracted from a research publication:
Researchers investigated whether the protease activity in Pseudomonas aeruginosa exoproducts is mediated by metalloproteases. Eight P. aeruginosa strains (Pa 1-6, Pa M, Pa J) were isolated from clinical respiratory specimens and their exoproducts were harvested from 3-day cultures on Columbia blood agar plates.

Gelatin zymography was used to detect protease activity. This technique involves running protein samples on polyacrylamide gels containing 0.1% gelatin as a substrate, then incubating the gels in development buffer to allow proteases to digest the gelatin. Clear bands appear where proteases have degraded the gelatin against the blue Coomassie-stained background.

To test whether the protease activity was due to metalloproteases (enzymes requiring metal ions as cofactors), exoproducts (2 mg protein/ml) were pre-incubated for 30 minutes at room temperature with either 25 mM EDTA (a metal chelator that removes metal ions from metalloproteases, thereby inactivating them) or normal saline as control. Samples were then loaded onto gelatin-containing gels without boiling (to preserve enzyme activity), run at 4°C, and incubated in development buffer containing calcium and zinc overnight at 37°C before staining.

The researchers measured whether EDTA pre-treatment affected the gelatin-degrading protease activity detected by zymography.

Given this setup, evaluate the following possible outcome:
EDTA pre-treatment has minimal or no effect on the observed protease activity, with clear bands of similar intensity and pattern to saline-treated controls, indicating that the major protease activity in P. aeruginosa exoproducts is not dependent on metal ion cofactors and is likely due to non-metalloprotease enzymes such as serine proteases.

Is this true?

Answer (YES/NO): NO